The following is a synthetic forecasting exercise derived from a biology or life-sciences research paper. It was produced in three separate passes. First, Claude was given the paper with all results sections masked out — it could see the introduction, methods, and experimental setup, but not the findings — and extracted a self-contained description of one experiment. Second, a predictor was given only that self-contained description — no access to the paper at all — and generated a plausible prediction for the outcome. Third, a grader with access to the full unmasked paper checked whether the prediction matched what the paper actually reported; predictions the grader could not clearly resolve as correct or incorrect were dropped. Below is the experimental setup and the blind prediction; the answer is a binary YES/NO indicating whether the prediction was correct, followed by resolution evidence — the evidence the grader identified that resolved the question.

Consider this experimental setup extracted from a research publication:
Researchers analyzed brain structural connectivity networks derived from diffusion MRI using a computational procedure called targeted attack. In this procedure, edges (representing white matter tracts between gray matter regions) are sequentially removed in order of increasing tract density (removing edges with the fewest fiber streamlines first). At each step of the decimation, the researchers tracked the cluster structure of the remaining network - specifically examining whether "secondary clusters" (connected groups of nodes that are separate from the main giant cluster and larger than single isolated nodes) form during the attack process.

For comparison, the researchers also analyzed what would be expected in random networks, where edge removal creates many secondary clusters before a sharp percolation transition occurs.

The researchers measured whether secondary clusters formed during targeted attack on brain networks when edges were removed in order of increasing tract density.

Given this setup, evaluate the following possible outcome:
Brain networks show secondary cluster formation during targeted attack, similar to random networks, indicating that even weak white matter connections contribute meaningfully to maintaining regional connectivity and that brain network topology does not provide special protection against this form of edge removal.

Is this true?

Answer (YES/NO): NO